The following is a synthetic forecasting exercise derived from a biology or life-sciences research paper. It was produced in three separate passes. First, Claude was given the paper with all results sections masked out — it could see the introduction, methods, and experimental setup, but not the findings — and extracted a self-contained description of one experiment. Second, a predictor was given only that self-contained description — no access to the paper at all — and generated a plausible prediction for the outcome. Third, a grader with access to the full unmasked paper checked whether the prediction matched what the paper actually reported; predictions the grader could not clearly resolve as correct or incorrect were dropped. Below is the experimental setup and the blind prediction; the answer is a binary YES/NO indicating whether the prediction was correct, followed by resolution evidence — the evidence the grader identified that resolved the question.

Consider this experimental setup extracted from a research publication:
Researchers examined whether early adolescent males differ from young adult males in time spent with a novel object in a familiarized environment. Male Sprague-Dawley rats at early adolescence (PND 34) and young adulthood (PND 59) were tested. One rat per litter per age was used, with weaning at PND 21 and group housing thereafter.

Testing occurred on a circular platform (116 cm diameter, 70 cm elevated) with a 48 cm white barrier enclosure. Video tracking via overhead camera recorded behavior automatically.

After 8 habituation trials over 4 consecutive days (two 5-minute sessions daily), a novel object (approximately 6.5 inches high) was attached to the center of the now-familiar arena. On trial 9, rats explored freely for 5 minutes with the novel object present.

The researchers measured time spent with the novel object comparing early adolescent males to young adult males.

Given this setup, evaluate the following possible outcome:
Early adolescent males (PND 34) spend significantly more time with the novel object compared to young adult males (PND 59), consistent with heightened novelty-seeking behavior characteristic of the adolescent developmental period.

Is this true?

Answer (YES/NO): YES